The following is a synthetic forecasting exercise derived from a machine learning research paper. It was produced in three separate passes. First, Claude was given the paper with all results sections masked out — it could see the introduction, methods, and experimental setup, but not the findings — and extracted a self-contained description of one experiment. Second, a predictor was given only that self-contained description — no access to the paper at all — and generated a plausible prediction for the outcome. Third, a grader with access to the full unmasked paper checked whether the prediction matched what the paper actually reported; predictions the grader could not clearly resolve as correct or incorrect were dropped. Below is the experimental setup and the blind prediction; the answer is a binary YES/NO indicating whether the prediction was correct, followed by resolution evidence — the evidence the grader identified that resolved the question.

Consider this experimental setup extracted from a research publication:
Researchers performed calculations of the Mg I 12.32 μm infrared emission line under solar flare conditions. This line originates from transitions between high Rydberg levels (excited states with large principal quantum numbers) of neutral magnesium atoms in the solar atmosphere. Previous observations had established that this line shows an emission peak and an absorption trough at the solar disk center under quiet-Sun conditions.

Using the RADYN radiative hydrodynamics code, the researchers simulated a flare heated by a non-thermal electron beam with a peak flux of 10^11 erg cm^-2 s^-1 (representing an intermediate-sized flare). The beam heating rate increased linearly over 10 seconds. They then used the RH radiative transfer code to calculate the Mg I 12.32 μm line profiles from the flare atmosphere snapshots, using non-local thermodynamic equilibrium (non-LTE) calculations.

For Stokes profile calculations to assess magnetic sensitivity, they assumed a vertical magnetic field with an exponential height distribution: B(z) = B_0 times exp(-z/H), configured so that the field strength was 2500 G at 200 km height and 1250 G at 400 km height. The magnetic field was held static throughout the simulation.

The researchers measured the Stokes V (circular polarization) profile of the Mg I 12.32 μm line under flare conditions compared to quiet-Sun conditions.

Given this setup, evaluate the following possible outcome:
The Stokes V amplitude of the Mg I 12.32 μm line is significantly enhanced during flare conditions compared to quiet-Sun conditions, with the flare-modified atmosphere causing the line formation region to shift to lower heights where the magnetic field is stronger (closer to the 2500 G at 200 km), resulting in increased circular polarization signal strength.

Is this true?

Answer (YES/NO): NO